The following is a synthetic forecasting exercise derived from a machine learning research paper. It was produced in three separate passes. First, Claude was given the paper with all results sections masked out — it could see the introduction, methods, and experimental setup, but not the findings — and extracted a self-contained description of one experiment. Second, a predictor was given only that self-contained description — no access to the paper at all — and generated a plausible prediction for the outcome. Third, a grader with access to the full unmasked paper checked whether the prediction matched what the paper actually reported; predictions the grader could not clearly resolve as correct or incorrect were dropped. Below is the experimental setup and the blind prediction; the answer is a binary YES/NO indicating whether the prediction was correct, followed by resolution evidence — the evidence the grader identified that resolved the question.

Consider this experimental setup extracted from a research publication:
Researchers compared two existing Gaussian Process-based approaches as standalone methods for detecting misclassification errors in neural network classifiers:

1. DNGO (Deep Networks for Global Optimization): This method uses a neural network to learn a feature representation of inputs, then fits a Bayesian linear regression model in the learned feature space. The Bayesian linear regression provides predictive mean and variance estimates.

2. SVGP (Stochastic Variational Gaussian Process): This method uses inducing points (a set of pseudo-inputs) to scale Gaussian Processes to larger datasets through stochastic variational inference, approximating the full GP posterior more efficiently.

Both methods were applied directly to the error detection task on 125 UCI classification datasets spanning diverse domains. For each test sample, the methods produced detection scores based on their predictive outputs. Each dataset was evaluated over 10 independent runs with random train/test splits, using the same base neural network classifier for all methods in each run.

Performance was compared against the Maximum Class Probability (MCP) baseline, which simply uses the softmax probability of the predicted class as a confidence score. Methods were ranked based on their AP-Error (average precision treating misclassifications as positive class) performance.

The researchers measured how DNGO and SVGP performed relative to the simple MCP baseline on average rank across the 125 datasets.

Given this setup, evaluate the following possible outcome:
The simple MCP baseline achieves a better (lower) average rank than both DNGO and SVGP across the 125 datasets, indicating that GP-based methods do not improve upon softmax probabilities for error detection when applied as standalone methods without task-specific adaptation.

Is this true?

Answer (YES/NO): YES